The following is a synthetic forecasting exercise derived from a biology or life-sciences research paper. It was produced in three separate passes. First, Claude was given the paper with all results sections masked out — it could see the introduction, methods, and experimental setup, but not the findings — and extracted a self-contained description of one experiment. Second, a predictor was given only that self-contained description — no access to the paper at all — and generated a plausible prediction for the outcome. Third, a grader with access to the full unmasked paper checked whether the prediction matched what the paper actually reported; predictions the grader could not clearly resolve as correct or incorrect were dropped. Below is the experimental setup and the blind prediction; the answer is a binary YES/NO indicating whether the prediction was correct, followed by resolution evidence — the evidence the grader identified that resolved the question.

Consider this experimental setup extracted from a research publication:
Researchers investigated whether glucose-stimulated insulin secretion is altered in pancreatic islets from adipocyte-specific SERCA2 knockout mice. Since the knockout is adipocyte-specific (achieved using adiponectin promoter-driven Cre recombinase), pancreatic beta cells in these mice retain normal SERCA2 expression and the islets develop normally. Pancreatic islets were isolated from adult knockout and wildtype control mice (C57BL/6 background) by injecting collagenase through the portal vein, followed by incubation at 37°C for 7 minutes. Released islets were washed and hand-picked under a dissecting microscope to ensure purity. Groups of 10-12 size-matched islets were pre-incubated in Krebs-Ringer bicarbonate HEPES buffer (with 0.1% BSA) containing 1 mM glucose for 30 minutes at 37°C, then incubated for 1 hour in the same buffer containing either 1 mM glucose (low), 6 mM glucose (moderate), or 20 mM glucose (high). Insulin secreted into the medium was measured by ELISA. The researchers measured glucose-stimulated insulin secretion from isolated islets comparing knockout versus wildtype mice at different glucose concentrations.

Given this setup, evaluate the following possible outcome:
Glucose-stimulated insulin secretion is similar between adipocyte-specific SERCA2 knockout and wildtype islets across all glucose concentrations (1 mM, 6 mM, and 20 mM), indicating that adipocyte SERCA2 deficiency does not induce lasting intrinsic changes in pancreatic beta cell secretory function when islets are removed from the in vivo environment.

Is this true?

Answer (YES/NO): NO